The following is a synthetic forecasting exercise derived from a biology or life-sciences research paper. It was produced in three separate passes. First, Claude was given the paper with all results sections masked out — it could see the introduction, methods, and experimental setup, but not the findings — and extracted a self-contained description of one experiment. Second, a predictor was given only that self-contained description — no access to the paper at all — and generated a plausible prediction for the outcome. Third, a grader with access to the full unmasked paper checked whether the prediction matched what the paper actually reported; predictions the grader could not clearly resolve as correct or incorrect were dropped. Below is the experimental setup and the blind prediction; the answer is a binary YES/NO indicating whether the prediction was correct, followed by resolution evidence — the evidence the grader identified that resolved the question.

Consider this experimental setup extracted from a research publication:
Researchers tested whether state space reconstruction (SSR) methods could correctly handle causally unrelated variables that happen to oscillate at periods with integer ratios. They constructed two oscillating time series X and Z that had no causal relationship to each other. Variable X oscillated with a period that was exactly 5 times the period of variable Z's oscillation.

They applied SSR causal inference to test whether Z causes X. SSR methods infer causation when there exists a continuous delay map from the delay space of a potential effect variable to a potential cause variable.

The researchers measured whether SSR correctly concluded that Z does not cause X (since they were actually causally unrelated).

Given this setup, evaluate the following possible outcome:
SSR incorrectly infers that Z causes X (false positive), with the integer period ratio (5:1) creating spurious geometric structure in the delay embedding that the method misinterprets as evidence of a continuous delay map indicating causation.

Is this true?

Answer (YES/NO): YES